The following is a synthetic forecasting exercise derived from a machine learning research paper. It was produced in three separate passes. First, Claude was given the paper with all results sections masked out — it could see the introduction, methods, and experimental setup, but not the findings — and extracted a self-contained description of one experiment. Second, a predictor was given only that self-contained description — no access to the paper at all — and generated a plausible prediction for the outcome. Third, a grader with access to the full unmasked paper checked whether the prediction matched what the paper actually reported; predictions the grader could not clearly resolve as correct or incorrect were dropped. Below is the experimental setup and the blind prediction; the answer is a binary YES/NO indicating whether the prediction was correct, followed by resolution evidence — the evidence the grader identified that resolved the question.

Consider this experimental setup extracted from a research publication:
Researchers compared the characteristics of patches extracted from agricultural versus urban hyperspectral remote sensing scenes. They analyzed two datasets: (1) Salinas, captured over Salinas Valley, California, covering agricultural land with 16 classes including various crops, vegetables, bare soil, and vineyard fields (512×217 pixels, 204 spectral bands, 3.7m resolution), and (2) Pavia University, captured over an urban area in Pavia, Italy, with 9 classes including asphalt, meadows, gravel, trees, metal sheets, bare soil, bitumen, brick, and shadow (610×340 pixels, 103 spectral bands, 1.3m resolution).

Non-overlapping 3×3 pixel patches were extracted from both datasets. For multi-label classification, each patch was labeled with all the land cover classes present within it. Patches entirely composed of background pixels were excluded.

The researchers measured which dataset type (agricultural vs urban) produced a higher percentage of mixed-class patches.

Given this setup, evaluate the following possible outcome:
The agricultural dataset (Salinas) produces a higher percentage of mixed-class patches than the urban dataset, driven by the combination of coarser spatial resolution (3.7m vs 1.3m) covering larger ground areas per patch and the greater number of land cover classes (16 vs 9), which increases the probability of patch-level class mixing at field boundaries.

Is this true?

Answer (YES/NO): NO